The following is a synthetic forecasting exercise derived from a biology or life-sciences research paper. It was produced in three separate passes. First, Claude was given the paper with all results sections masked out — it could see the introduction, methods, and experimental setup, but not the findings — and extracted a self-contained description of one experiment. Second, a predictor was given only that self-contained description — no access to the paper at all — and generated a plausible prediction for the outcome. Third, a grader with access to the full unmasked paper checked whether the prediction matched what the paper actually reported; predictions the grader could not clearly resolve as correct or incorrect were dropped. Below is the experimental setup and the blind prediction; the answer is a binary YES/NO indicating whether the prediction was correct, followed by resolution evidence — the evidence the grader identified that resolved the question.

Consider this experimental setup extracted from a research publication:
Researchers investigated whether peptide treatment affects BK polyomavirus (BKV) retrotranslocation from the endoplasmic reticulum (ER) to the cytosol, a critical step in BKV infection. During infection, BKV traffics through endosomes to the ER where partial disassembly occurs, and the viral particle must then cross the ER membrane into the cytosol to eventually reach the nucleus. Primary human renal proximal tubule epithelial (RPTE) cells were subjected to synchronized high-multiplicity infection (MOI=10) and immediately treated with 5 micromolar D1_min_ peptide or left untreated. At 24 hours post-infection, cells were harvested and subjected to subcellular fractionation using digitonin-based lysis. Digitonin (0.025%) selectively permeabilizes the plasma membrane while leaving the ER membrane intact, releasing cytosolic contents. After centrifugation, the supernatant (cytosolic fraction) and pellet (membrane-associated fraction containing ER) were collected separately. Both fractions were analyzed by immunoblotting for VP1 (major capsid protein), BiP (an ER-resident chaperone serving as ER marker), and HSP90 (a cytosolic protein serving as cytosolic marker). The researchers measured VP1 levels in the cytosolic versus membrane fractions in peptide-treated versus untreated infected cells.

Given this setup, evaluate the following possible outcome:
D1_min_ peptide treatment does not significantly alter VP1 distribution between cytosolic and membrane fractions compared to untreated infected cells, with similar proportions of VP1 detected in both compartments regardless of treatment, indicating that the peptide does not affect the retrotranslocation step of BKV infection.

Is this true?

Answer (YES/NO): NO